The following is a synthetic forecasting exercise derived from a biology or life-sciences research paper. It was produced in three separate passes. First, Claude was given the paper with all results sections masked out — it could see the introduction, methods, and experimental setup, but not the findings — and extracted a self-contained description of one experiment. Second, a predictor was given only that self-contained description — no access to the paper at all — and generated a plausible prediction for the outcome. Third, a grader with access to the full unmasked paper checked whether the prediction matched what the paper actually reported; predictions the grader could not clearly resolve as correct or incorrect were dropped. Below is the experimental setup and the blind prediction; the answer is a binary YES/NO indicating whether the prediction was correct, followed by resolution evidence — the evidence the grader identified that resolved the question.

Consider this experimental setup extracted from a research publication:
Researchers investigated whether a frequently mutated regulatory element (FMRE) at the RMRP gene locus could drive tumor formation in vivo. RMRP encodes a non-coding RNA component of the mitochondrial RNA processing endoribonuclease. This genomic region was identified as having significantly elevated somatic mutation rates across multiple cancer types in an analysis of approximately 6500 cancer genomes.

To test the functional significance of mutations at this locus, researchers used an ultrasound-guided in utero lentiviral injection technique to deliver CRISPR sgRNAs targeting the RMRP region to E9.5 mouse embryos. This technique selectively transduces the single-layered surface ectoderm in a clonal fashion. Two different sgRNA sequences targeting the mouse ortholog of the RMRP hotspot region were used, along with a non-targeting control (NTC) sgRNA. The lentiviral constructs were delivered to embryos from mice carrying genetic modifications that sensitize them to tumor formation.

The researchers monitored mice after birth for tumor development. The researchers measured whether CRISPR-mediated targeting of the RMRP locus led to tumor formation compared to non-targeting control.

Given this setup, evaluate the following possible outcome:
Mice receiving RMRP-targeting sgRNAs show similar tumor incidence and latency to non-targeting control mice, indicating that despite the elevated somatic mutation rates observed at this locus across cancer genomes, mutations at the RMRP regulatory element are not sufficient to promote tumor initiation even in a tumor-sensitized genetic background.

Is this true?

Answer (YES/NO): NO